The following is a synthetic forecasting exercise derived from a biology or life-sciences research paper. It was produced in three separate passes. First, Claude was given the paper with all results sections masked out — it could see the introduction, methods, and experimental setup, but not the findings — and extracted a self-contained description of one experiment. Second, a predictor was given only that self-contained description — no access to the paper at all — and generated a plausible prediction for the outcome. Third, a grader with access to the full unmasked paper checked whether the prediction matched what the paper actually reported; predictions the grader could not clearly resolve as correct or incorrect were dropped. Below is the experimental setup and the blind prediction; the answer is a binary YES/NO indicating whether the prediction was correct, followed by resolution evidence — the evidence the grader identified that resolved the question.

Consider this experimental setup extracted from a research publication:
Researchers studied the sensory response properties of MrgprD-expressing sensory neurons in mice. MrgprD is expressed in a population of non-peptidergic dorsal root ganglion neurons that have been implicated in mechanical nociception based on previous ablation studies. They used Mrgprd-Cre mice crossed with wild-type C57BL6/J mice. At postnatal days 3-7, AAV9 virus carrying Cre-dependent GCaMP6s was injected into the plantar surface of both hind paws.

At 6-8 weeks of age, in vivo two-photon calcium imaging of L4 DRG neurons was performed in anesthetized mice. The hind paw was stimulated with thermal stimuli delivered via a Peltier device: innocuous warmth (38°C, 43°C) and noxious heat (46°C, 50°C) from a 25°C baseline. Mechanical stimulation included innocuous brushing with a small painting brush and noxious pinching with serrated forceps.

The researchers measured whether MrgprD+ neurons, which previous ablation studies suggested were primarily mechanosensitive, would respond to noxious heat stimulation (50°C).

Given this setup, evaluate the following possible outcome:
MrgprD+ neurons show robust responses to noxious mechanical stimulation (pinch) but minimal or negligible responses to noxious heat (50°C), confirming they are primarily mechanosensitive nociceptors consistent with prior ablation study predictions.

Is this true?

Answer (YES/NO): NO